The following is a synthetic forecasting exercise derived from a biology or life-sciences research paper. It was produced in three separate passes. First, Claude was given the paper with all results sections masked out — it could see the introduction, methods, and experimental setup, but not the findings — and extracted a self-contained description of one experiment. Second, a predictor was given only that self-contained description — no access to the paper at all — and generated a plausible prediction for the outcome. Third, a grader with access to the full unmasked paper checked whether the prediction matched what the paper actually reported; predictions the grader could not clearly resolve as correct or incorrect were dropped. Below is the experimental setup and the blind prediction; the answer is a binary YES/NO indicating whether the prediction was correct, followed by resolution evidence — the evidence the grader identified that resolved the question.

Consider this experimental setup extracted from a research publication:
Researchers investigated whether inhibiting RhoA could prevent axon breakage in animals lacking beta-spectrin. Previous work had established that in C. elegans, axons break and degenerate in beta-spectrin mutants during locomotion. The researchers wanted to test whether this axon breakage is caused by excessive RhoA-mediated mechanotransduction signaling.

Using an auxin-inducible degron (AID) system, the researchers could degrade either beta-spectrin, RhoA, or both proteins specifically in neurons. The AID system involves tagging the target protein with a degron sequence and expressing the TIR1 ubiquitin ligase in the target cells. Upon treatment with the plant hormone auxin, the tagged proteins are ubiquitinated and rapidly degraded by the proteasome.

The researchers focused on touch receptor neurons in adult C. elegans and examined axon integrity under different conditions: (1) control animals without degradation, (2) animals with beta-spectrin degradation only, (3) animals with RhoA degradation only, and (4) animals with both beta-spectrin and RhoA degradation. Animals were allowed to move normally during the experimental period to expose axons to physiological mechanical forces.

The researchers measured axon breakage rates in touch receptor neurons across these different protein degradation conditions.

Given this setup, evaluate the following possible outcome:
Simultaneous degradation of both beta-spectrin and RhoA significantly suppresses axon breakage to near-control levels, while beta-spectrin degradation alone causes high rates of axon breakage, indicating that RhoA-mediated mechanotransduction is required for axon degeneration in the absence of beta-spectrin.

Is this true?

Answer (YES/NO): YES